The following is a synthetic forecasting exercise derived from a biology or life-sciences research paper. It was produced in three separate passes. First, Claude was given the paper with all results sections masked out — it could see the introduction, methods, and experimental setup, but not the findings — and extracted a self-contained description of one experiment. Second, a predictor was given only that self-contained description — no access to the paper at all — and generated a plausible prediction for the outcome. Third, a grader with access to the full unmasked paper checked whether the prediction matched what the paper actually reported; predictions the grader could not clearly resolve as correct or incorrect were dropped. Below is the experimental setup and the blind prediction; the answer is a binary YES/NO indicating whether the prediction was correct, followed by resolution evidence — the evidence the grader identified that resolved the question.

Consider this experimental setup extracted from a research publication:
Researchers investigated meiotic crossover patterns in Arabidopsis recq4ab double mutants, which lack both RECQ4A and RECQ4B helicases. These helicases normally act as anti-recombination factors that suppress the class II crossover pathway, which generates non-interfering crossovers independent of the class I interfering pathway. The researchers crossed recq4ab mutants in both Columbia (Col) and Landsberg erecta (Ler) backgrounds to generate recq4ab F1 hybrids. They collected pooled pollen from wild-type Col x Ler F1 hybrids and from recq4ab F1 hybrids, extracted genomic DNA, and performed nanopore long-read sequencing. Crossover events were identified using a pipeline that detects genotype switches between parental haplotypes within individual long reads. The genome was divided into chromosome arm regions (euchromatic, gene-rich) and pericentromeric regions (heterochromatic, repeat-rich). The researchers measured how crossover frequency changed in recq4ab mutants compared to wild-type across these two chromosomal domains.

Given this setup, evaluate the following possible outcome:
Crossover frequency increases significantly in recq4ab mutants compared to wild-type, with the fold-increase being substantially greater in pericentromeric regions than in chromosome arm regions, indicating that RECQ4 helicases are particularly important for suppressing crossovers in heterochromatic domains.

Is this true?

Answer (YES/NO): NO